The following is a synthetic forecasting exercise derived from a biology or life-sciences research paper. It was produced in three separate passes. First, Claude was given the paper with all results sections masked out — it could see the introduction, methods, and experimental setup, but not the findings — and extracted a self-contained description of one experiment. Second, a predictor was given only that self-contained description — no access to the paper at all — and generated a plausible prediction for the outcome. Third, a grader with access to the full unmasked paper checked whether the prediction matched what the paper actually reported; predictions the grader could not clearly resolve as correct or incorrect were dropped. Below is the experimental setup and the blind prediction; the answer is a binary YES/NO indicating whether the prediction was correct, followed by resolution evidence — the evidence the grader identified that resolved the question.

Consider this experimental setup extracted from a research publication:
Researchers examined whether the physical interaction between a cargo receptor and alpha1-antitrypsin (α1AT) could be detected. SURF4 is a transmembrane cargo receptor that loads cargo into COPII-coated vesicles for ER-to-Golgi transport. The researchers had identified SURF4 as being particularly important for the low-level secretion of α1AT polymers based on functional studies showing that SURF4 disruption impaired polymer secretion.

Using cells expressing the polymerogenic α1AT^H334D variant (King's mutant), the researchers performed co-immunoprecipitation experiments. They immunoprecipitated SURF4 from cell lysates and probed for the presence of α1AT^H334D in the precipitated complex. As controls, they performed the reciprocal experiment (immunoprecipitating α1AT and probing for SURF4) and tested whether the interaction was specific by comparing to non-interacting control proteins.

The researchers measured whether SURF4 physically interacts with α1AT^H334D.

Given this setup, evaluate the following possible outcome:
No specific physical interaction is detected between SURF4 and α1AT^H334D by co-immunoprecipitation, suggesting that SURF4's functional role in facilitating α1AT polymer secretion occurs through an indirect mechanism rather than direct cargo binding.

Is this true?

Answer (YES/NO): NO